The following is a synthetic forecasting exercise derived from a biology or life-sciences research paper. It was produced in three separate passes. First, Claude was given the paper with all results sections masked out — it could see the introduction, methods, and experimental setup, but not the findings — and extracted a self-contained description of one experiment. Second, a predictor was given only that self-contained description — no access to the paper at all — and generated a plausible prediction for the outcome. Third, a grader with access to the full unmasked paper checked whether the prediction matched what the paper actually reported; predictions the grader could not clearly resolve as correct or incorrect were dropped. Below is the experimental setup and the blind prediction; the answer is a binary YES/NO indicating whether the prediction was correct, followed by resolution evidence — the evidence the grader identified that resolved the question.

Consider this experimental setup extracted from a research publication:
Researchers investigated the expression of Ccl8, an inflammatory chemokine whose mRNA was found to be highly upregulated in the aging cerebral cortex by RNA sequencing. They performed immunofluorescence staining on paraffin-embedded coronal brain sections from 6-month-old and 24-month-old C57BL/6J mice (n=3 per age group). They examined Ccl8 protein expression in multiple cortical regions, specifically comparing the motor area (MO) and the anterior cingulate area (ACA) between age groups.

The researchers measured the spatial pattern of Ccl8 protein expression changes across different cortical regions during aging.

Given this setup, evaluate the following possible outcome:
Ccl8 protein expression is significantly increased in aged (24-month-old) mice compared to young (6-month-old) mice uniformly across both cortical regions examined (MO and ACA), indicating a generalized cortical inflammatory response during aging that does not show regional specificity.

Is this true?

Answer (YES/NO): NO